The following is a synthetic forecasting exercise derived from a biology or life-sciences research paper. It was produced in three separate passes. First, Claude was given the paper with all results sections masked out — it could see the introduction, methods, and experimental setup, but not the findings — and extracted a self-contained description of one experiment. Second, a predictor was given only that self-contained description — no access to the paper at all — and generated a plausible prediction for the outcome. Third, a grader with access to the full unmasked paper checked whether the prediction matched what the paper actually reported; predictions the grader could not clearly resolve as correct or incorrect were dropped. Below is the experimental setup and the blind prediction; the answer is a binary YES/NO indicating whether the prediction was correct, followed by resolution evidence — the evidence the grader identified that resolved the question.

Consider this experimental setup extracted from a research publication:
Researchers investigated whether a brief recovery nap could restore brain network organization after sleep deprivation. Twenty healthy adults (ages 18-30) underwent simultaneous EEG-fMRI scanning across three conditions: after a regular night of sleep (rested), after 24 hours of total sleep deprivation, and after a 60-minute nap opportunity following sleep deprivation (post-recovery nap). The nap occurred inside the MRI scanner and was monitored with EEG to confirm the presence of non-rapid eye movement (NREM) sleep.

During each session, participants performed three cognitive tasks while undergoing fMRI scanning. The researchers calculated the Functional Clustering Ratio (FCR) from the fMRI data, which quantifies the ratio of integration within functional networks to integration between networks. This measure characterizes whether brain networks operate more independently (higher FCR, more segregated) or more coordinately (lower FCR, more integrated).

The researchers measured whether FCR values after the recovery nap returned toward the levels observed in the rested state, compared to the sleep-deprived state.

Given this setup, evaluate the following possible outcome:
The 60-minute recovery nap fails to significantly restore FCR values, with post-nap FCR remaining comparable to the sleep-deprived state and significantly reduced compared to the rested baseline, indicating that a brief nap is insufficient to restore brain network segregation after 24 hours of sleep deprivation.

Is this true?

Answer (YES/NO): NO